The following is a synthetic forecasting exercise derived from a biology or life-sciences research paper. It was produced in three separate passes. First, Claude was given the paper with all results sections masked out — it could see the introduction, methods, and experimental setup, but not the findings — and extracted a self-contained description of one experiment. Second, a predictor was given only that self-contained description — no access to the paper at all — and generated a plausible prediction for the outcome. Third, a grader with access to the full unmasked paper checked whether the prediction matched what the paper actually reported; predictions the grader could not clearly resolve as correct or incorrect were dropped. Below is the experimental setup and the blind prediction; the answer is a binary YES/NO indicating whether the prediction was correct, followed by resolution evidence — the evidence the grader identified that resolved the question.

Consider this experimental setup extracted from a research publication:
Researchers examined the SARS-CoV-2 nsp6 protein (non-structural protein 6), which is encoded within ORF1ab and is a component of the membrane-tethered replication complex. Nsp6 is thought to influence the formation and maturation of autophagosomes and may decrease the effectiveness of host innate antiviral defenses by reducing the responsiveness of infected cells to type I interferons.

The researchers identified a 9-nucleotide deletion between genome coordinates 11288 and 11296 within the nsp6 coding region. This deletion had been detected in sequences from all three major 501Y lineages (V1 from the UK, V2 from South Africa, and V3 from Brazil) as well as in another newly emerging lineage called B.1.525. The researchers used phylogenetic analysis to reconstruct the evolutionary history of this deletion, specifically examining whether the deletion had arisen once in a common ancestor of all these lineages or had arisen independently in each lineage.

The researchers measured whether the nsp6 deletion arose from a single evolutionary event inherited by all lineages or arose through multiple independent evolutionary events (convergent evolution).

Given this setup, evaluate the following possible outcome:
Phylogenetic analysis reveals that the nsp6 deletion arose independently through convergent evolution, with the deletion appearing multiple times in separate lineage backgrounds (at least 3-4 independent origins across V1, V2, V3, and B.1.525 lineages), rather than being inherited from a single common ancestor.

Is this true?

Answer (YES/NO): YES